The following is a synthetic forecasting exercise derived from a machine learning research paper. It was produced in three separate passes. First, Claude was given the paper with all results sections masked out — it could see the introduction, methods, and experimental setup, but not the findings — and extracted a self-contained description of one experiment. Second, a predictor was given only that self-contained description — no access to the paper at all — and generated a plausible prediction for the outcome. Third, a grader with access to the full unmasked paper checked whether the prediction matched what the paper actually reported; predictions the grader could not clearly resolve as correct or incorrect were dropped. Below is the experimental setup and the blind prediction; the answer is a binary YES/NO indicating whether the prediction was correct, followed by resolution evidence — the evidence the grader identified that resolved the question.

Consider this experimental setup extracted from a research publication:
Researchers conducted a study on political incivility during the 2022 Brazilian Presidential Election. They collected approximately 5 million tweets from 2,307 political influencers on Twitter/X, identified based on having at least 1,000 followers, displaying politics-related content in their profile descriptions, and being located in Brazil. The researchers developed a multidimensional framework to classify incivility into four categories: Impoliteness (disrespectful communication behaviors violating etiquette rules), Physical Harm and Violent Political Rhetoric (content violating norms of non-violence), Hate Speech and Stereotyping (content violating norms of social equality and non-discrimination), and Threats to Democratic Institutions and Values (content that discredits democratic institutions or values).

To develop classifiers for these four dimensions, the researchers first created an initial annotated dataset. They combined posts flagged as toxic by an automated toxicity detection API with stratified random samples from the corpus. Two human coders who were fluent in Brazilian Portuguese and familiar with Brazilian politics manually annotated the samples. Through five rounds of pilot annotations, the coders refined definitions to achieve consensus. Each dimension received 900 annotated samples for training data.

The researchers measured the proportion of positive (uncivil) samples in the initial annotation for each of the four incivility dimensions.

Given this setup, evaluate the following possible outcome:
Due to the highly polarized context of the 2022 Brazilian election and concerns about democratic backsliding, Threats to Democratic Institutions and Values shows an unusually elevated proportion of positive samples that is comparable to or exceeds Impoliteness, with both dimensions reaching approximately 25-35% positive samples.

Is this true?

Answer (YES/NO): NO